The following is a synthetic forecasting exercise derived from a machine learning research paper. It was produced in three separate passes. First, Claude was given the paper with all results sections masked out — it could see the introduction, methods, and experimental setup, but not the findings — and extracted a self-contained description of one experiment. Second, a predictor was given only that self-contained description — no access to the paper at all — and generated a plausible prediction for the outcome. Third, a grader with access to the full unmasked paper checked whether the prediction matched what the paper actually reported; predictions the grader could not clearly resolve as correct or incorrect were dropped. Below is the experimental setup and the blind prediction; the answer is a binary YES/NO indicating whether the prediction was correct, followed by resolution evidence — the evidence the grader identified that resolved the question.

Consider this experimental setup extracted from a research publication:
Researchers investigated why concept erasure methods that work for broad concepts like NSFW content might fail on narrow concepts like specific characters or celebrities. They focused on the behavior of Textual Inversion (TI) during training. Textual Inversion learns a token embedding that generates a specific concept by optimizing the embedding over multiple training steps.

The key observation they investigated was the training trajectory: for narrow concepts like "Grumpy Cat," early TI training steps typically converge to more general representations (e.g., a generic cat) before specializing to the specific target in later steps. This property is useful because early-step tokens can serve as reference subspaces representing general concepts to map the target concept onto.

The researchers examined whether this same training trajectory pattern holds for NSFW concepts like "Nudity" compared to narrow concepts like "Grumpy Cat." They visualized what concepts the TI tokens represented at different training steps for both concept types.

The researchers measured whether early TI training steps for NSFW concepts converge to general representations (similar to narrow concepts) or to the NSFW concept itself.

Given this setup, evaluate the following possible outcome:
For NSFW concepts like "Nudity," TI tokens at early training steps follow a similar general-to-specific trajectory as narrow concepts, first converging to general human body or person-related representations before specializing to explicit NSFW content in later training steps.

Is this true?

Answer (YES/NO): NO